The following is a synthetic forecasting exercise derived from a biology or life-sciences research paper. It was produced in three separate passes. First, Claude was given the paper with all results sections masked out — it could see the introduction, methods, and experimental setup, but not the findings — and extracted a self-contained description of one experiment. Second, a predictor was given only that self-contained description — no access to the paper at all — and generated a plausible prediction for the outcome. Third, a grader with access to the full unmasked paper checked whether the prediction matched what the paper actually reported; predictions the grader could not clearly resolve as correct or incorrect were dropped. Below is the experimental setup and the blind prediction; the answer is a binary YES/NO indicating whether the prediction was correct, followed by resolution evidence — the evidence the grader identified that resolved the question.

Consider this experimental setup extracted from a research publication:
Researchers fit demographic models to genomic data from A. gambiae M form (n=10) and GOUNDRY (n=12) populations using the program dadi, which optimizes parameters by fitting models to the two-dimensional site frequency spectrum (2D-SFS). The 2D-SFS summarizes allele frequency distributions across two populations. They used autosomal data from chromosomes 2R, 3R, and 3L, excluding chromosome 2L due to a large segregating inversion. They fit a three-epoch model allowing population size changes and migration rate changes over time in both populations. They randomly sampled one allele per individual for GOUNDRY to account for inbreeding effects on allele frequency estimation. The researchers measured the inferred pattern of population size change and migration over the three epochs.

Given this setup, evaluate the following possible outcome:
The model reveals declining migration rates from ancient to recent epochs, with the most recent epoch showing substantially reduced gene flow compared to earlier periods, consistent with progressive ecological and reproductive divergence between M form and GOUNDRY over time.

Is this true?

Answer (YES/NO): NO